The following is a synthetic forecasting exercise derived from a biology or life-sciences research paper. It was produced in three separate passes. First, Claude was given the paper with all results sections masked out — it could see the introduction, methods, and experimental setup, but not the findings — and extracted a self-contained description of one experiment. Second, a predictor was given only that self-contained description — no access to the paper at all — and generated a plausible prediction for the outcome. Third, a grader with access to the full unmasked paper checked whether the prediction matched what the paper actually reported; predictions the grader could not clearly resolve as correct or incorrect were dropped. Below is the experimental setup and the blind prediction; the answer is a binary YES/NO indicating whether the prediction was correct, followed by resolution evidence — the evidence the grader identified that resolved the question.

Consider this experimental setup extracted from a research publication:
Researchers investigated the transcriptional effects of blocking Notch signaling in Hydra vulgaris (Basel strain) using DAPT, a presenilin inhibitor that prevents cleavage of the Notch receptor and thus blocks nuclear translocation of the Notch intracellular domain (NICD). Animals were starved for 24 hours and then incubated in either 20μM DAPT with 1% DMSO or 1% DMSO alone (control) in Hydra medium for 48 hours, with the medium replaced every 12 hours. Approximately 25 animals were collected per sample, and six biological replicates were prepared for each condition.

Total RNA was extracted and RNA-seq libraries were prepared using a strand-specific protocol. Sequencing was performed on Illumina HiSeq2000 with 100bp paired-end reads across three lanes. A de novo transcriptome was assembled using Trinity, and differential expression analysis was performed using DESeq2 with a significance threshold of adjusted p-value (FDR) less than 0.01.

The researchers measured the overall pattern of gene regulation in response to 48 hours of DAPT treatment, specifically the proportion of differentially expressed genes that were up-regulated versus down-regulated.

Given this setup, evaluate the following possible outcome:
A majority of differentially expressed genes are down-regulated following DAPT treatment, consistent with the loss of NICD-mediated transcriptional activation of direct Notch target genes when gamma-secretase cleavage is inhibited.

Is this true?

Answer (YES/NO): YES